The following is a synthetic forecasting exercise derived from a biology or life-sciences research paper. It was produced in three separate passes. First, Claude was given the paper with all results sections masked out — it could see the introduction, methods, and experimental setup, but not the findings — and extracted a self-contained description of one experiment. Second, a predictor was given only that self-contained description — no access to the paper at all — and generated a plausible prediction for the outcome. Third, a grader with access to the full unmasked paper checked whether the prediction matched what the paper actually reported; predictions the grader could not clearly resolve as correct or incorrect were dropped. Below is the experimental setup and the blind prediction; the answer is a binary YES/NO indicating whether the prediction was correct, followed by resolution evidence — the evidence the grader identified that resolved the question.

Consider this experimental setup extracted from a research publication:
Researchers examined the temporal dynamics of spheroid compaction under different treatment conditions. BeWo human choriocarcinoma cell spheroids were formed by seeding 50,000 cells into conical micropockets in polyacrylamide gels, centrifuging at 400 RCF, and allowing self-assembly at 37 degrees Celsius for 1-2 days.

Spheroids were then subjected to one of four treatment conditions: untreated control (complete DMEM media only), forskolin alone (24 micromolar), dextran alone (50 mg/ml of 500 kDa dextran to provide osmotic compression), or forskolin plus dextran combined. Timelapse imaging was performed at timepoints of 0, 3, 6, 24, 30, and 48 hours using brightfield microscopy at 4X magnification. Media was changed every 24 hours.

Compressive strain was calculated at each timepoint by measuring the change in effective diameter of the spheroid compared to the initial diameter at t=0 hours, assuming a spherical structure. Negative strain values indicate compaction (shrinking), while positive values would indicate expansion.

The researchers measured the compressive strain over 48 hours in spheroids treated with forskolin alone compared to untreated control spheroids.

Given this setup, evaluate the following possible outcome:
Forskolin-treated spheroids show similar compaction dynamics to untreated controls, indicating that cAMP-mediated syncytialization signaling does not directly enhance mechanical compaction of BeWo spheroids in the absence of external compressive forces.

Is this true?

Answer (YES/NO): YES